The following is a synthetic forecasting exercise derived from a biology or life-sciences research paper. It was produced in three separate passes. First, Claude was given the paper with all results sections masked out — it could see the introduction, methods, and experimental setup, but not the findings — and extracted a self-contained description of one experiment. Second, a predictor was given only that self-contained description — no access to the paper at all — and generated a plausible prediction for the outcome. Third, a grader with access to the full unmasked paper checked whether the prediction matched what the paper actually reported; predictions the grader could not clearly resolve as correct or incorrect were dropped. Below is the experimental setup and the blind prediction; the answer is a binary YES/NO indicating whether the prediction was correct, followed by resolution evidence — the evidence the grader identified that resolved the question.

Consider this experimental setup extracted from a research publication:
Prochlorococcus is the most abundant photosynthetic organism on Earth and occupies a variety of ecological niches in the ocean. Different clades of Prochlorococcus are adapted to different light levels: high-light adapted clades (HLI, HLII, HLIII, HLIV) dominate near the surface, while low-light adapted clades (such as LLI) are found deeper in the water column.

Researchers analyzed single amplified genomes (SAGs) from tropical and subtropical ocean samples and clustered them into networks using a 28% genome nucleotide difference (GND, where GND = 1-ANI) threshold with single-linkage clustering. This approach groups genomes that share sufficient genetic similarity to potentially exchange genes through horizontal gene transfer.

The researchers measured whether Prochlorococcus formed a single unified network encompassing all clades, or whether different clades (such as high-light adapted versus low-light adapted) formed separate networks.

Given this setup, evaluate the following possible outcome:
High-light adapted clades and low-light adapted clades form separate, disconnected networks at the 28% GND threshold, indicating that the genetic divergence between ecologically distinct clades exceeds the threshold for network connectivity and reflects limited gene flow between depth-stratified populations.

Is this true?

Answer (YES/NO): YES